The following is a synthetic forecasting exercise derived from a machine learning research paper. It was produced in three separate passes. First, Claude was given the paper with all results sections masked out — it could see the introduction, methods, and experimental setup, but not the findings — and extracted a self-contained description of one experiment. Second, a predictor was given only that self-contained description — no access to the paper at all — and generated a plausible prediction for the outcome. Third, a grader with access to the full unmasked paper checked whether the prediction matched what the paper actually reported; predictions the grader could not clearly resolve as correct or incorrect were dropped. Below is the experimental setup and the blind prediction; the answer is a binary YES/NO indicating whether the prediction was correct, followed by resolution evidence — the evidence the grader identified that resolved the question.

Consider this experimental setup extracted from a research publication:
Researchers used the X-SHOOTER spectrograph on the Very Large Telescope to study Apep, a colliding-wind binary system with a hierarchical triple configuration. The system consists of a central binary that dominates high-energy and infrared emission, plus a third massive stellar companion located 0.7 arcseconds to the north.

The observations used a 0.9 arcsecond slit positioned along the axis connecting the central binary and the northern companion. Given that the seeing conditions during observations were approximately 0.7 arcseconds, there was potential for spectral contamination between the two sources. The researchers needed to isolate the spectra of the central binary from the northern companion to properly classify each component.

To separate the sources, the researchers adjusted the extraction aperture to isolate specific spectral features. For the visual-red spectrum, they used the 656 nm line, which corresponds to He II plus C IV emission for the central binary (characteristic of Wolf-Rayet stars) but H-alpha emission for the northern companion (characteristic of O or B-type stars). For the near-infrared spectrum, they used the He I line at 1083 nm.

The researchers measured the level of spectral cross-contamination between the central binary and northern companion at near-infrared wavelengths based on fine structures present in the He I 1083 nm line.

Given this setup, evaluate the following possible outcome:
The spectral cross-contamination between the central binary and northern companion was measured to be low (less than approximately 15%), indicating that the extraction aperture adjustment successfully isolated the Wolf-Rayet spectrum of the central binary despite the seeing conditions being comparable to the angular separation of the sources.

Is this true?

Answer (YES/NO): YES